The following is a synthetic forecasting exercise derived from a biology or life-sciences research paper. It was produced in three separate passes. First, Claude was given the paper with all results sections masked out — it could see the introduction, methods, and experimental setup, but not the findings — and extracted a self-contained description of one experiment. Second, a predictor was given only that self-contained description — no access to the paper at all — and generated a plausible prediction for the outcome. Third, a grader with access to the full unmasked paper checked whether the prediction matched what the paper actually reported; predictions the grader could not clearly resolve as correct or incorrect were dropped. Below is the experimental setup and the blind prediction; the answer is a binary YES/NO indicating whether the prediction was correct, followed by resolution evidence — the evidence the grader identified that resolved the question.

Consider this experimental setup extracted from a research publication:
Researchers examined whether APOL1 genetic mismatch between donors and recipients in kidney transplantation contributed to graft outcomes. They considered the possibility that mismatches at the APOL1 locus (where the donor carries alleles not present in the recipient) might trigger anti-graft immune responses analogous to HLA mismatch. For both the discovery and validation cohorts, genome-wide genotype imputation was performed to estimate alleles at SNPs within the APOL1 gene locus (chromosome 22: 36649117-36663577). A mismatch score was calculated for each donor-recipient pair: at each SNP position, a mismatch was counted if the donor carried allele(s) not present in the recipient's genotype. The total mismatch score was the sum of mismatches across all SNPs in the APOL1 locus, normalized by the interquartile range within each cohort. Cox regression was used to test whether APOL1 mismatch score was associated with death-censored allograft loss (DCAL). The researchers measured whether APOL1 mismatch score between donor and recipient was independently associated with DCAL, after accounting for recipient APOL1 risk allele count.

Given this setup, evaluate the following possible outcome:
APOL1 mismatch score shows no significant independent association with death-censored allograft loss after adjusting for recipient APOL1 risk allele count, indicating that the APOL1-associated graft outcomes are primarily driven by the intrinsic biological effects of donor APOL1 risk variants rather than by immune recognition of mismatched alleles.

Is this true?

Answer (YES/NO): NO